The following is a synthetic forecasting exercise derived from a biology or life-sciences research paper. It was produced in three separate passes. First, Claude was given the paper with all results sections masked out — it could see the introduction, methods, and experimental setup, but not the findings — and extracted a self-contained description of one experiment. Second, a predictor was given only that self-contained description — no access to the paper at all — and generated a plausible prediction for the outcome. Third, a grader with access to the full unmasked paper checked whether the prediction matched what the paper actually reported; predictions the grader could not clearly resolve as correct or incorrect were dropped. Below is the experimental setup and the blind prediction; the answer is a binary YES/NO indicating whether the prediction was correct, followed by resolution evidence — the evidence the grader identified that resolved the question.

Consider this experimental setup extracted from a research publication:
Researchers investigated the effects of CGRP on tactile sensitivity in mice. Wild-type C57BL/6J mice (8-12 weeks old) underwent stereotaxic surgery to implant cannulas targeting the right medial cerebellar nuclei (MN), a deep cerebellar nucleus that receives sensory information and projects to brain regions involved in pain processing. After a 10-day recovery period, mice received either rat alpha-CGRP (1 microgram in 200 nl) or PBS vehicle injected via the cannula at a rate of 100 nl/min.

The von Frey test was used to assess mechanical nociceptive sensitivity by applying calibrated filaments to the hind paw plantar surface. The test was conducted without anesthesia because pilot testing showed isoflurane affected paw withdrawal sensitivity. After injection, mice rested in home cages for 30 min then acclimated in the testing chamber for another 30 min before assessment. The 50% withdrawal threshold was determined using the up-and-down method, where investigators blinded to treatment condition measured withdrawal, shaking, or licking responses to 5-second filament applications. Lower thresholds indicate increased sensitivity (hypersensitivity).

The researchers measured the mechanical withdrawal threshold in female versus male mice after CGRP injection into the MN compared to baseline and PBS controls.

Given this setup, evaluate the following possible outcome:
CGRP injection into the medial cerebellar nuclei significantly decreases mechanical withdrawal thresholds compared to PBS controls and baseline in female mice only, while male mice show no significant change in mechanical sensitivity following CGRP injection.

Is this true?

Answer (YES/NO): YES